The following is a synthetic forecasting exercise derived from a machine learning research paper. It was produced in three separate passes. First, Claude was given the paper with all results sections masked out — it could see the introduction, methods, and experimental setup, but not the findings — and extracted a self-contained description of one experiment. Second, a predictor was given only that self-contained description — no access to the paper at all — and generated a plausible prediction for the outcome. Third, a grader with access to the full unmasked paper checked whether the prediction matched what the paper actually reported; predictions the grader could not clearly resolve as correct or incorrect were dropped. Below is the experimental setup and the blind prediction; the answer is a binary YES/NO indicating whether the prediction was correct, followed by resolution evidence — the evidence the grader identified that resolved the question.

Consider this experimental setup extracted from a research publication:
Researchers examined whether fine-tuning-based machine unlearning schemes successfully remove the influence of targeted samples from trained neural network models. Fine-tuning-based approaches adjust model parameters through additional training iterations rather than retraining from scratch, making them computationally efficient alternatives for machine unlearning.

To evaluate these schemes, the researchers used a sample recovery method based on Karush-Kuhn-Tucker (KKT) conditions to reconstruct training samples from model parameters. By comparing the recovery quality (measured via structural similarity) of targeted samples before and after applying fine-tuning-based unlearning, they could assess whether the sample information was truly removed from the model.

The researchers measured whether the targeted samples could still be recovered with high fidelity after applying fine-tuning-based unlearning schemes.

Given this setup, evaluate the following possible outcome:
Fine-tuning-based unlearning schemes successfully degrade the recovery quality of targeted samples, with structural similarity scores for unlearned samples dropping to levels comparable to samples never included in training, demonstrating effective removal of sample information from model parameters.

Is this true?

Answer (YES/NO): NO